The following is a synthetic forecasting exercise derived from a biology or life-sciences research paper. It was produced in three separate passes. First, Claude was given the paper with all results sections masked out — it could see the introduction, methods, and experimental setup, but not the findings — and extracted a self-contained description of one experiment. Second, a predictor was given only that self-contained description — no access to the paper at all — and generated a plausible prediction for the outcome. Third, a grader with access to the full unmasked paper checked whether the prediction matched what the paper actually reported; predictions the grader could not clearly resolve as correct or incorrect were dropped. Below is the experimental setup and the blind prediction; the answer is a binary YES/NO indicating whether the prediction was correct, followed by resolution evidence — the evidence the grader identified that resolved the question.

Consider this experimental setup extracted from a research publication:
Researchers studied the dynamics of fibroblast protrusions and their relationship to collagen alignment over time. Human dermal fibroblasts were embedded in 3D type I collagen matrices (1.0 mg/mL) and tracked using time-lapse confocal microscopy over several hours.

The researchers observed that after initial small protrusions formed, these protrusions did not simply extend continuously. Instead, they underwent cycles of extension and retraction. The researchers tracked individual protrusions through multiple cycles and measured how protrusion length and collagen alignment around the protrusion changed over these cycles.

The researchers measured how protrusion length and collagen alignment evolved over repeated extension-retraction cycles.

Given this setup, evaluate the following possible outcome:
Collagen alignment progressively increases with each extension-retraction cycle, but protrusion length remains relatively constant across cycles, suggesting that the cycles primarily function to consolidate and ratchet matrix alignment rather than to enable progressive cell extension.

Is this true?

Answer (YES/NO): NO